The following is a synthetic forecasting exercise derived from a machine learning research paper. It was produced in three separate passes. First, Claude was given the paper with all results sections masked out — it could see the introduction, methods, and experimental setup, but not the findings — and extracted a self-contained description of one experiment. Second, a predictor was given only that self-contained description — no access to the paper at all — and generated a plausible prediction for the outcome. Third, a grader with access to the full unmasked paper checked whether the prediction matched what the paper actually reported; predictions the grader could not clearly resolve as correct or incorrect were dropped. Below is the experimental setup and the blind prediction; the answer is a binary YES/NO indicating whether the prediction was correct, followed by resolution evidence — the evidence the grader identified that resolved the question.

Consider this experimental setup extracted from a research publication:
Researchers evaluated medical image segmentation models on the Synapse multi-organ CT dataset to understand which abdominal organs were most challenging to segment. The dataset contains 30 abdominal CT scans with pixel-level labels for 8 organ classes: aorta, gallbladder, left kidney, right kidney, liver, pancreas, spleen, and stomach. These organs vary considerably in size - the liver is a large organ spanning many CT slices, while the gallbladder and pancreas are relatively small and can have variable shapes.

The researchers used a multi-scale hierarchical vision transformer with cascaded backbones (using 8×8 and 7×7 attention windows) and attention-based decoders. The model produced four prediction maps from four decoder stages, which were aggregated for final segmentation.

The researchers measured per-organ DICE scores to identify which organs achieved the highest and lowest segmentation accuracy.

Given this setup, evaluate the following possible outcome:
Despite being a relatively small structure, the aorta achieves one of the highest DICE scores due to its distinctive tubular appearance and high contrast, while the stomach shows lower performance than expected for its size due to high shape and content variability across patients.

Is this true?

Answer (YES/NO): YES